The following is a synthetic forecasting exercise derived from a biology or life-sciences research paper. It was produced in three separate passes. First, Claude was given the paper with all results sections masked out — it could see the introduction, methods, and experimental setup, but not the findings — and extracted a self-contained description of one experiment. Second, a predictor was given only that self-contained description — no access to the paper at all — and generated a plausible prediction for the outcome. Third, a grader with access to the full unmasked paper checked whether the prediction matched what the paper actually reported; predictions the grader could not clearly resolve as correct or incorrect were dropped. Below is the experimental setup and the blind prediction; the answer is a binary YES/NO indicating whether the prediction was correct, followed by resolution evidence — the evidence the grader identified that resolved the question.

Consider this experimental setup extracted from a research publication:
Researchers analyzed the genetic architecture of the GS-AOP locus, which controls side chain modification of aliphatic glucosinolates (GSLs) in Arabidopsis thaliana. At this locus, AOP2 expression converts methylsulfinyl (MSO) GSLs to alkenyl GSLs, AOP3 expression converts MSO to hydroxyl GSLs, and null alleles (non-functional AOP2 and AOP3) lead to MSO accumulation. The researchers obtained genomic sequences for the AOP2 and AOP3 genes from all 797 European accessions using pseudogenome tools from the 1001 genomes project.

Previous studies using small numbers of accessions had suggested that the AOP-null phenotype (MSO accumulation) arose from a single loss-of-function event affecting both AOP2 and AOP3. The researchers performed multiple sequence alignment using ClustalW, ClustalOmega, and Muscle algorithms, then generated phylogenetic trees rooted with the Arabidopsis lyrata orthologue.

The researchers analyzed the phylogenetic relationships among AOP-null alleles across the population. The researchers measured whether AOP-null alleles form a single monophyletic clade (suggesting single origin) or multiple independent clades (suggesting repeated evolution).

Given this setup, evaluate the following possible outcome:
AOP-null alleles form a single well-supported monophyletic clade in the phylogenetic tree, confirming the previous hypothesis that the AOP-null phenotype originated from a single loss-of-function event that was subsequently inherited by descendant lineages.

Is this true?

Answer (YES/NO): NO